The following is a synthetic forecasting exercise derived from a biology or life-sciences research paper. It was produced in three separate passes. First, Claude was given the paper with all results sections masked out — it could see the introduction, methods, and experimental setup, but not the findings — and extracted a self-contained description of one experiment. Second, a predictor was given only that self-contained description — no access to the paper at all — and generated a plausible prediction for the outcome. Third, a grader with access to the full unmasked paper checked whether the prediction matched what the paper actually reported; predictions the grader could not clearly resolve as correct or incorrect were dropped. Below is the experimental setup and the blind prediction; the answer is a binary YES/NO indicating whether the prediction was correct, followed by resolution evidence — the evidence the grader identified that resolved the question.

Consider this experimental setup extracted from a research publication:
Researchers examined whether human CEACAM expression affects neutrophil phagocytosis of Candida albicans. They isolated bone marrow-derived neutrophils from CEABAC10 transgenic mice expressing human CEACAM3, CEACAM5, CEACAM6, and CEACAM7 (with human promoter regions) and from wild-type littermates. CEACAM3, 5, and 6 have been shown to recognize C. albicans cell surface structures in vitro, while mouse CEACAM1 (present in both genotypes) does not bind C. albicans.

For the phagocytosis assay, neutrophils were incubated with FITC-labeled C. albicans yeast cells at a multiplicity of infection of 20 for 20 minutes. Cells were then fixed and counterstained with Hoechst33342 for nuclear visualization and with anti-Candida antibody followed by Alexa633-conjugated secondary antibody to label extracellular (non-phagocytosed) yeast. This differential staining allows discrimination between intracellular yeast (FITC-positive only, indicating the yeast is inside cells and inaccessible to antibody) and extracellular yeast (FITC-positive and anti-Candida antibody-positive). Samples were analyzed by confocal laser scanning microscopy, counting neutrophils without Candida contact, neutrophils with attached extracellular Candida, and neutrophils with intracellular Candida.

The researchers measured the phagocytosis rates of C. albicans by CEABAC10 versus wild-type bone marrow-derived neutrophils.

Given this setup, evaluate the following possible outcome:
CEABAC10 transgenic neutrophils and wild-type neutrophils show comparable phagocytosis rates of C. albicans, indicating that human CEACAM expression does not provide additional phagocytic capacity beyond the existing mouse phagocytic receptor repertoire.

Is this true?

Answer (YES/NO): YES